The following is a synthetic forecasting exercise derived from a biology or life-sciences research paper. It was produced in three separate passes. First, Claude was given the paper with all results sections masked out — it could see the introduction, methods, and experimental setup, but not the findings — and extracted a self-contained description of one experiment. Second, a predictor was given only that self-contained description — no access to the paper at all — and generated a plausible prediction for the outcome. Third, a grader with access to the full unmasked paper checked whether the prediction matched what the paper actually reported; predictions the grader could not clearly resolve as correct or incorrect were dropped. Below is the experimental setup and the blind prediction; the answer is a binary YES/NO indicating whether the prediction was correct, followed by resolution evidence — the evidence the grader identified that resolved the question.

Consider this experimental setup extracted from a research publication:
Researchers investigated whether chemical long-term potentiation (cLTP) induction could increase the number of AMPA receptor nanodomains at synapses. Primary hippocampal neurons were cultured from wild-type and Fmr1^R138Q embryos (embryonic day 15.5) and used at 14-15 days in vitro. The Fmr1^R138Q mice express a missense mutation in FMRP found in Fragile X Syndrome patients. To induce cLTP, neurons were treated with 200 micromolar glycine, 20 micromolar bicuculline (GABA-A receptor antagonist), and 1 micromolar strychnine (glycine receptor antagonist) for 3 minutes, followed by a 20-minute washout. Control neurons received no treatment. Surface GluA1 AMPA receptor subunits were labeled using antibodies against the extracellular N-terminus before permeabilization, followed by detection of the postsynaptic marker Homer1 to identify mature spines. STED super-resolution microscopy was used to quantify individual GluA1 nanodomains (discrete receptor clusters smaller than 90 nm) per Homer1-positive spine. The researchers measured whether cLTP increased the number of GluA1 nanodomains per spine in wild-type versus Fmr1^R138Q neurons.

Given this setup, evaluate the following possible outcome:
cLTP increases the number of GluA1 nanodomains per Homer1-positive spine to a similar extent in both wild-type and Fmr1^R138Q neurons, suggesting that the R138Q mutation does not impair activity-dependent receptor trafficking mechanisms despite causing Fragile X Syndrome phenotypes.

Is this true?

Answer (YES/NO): NO